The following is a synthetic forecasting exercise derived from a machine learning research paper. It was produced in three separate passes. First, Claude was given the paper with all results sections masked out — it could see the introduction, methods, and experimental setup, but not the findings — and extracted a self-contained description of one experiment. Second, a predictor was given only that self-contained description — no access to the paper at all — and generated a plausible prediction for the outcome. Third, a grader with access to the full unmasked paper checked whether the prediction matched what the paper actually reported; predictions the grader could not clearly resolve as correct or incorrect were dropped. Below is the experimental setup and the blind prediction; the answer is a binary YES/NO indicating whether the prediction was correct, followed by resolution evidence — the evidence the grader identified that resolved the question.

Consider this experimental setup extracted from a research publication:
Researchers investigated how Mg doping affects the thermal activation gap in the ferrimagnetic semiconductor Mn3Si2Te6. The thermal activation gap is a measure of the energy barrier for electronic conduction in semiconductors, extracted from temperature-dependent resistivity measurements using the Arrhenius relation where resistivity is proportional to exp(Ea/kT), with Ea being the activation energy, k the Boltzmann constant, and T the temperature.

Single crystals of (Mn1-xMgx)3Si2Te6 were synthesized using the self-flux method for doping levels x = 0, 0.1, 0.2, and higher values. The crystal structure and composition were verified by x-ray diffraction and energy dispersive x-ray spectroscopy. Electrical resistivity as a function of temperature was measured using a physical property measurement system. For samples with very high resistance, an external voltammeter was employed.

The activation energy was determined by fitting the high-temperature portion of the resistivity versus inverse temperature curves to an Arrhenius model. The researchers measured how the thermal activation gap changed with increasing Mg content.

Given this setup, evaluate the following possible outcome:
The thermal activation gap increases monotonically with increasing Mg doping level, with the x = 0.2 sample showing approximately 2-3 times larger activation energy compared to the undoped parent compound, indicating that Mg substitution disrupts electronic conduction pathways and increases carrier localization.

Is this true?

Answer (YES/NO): NO